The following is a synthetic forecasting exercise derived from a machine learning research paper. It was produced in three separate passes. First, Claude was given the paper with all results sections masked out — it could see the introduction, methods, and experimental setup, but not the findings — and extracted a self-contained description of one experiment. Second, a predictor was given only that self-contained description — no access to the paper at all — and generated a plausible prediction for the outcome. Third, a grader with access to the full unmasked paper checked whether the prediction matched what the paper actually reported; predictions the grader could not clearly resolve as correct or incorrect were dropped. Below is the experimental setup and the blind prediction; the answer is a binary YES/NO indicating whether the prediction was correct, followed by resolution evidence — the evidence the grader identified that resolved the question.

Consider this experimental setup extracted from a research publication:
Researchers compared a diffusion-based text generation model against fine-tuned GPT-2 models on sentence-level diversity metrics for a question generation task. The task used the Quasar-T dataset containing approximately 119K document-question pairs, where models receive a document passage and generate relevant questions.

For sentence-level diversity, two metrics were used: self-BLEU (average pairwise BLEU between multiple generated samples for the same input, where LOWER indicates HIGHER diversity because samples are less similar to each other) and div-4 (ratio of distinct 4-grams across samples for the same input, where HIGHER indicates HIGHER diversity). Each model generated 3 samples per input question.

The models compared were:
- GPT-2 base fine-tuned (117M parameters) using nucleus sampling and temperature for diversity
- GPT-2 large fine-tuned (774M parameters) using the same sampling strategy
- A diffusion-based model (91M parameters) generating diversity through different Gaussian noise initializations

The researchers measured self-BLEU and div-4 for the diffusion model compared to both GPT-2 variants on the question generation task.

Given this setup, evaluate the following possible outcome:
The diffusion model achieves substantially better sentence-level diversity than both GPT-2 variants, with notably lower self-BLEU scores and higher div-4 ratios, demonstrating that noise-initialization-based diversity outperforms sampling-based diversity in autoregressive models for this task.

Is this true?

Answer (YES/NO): NO